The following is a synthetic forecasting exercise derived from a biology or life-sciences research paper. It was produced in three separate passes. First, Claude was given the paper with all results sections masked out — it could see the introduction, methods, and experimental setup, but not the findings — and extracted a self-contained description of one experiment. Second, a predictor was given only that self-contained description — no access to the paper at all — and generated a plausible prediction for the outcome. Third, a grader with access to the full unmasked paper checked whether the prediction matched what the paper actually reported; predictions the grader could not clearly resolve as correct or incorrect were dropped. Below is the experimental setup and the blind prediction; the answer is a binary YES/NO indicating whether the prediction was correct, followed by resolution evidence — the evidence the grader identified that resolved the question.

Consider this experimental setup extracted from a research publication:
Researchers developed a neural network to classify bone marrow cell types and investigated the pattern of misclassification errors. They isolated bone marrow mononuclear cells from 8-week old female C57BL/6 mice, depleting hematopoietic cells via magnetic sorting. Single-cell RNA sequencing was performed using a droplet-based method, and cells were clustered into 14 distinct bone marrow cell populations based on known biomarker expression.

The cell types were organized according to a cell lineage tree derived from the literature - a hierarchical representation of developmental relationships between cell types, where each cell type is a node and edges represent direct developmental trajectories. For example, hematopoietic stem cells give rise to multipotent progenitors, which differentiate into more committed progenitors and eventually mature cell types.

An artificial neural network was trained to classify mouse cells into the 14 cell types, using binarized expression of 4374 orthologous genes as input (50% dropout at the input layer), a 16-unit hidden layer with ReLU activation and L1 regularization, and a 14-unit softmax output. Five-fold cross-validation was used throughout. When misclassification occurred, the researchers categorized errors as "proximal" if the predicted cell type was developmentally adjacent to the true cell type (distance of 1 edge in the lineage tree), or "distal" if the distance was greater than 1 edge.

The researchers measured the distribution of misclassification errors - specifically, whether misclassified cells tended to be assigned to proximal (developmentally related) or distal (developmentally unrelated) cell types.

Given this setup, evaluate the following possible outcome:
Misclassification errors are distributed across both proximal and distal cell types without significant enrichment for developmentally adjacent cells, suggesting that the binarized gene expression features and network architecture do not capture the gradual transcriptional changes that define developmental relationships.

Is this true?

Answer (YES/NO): NO